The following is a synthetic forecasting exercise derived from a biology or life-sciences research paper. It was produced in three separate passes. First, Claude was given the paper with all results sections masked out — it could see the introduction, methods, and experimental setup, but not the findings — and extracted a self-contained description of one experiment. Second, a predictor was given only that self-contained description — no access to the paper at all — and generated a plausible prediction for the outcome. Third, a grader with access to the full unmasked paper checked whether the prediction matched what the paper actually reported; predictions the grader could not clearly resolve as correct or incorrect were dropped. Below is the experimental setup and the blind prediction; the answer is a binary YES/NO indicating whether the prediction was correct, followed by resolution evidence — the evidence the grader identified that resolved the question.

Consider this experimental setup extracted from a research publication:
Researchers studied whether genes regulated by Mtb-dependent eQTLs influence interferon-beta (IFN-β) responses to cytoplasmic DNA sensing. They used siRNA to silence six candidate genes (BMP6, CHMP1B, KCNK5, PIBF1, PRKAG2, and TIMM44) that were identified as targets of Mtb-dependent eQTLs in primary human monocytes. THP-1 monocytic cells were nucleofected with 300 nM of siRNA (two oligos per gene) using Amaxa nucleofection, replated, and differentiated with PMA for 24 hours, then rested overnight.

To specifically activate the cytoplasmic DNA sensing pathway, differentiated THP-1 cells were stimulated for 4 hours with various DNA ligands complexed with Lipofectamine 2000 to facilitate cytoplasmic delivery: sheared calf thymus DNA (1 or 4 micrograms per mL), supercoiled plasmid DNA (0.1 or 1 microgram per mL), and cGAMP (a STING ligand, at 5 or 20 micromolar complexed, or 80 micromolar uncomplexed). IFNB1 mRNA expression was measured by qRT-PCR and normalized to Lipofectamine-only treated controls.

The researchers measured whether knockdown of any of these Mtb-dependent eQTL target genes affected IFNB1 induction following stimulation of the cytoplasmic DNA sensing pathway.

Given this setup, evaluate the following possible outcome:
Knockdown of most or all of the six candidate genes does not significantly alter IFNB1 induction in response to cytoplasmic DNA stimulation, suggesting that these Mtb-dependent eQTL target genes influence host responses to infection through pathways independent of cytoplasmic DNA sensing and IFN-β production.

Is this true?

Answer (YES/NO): NO